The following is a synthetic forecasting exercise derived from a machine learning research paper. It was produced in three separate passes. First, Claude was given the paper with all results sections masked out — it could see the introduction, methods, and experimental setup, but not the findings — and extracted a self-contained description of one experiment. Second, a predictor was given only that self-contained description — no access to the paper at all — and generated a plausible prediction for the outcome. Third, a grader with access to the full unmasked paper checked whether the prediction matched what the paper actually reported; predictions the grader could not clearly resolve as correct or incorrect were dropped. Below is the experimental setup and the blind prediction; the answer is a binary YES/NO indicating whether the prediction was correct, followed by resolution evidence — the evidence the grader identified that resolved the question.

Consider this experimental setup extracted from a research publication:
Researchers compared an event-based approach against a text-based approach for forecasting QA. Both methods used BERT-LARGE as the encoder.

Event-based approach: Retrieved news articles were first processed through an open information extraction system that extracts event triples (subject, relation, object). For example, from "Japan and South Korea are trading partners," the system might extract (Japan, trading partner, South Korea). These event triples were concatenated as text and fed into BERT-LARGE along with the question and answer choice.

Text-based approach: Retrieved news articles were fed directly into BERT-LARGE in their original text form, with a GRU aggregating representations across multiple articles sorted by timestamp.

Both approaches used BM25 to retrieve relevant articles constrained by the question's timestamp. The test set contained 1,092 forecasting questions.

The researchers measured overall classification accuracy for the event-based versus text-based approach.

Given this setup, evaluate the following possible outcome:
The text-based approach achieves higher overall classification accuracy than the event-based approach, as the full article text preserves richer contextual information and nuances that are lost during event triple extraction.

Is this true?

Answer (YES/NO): YES